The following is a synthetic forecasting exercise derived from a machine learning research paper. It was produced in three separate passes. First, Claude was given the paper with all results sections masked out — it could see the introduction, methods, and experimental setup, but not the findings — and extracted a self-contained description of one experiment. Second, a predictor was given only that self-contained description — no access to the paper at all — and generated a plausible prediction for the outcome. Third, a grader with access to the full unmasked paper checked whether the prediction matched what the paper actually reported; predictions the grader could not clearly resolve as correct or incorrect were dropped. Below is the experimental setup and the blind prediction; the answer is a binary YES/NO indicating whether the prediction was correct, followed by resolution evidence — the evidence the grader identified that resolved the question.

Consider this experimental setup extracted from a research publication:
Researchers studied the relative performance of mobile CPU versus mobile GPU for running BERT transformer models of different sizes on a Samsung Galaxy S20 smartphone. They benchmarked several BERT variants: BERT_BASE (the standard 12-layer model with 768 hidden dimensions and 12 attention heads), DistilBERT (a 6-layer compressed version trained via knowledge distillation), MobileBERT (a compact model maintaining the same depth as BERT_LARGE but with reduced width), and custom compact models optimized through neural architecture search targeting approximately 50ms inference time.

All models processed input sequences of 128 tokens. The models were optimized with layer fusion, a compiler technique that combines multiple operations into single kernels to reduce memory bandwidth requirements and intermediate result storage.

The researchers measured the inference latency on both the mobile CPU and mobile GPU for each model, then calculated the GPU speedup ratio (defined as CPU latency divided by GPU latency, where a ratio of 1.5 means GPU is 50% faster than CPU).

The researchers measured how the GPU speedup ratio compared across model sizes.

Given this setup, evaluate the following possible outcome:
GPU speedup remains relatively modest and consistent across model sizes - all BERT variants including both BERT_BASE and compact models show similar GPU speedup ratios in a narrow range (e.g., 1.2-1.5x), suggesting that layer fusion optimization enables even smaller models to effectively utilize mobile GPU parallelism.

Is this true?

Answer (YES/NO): NO